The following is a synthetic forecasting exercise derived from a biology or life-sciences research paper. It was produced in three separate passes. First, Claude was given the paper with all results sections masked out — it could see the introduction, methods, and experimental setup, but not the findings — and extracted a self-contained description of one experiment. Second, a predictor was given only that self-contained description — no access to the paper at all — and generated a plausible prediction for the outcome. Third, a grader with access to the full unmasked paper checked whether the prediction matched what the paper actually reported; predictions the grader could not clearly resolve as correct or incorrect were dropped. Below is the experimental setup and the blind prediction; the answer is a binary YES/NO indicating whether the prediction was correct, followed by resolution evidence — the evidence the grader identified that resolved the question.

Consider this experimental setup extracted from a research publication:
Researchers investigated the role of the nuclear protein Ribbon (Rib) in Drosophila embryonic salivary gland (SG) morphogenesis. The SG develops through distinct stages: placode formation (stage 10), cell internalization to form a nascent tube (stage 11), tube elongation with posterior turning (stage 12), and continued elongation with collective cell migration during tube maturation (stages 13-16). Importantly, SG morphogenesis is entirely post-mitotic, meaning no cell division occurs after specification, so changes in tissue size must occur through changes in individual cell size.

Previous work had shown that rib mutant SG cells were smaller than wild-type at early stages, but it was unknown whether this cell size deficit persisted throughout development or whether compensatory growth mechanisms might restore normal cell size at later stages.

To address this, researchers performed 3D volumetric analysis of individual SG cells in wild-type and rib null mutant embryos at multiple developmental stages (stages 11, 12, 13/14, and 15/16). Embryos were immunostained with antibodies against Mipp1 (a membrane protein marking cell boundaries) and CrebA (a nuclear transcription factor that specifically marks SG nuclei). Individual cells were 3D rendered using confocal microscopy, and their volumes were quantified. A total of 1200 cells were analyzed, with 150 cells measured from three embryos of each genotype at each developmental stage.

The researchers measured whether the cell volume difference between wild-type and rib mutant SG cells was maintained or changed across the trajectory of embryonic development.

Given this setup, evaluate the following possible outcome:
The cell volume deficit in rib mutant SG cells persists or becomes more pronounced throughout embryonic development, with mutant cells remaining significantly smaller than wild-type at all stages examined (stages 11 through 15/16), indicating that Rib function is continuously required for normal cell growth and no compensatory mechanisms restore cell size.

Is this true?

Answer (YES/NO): YES